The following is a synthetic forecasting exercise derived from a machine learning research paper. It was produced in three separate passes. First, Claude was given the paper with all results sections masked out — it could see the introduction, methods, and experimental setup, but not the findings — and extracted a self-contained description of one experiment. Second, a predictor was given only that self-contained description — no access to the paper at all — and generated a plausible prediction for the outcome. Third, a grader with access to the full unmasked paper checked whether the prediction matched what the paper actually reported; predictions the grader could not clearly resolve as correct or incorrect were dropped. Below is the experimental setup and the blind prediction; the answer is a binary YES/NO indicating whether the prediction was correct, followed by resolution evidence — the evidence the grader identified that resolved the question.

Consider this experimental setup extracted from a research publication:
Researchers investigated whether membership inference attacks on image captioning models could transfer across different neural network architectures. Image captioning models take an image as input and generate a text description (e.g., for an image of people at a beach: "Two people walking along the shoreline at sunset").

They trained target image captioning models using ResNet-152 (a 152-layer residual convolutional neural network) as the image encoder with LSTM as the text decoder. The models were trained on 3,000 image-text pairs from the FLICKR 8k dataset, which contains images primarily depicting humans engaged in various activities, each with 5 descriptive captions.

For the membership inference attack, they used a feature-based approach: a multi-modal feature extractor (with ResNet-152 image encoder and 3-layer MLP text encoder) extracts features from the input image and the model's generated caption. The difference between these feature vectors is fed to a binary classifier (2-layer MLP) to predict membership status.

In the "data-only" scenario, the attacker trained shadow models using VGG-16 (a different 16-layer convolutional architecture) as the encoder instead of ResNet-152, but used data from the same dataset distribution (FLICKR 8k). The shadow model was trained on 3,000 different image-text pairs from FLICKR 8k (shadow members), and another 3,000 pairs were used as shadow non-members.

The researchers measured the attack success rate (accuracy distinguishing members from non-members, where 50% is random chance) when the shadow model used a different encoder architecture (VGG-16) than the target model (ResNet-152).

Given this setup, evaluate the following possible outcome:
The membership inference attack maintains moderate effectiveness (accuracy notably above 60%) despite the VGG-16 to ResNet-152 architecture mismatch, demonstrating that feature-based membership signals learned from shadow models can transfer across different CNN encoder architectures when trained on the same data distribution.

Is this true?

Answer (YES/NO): YES